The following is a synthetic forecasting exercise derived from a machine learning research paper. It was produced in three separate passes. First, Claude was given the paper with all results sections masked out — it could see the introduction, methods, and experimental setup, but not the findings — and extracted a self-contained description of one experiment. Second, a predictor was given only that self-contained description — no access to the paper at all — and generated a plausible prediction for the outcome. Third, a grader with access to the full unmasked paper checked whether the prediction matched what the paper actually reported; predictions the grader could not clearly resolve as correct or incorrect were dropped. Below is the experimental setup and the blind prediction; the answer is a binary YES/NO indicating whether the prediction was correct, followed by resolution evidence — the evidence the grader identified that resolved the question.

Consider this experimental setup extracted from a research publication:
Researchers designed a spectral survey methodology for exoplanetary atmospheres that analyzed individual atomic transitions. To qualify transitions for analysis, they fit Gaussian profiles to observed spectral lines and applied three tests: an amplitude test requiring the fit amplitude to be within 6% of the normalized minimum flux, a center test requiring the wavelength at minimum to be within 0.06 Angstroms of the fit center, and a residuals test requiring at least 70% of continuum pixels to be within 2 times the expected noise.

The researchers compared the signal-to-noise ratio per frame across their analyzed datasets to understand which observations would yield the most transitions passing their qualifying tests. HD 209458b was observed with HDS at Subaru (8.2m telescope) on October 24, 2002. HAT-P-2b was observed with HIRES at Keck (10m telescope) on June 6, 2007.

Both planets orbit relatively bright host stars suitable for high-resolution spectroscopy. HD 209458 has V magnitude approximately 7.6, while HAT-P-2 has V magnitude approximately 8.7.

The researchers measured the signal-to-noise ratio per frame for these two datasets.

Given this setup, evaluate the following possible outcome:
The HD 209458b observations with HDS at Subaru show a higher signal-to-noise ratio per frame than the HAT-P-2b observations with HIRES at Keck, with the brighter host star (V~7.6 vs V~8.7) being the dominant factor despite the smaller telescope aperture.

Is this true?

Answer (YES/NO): YES